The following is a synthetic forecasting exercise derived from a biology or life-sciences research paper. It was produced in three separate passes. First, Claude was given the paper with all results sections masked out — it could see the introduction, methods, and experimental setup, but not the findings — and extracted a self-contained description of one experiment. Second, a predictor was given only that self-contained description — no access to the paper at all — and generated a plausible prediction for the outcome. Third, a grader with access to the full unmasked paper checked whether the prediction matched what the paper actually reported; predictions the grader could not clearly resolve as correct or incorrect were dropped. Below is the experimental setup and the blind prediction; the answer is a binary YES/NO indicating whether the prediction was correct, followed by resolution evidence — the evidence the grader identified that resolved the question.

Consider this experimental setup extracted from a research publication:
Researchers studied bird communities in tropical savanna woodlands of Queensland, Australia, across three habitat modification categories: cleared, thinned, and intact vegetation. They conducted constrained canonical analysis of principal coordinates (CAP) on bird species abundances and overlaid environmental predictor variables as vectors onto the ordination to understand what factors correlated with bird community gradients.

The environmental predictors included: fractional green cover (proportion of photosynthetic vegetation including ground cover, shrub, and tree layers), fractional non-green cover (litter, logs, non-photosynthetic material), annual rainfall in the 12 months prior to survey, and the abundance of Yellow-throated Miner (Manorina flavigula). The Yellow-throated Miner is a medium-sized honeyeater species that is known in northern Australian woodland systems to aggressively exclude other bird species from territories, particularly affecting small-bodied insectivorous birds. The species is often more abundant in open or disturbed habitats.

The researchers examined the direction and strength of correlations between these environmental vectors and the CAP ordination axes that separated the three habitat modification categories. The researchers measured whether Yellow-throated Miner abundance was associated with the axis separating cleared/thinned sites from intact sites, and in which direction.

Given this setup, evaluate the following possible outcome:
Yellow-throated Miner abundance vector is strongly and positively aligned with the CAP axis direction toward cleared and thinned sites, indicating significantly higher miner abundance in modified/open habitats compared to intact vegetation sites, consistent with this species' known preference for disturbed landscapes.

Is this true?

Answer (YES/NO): NO